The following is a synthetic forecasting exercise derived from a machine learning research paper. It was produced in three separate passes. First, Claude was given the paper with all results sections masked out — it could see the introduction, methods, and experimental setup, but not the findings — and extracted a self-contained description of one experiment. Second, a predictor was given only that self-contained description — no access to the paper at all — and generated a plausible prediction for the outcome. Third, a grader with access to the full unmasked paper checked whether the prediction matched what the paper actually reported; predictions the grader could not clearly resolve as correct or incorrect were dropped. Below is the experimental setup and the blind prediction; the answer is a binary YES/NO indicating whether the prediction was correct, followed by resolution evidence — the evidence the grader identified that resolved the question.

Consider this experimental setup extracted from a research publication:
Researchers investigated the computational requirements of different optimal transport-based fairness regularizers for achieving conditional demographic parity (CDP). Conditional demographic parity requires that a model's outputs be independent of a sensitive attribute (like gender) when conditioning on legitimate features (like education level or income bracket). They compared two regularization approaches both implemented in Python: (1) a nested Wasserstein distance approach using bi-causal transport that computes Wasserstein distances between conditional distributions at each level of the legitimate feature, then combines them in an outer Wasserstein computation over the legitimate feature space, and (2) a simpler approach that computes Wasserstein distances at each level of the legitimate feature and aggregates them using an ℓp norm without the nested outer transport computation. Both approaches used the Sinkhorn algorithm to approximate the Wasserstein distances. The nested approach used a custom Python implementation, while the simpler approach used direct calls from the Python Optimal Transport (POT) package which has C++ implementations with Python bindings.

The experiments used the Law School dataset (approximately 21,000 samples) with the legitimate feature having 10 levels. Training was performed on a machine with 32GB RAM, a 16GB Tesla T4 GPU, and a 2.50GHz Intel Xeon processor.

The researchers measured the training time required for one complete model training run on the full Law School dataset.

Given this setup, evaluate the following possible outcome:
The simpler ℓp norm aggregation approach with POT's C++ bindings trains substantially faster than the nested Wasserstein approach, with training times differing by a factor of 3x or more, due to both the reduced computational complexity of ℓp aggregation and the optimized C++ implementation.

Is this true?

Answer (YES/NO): YES